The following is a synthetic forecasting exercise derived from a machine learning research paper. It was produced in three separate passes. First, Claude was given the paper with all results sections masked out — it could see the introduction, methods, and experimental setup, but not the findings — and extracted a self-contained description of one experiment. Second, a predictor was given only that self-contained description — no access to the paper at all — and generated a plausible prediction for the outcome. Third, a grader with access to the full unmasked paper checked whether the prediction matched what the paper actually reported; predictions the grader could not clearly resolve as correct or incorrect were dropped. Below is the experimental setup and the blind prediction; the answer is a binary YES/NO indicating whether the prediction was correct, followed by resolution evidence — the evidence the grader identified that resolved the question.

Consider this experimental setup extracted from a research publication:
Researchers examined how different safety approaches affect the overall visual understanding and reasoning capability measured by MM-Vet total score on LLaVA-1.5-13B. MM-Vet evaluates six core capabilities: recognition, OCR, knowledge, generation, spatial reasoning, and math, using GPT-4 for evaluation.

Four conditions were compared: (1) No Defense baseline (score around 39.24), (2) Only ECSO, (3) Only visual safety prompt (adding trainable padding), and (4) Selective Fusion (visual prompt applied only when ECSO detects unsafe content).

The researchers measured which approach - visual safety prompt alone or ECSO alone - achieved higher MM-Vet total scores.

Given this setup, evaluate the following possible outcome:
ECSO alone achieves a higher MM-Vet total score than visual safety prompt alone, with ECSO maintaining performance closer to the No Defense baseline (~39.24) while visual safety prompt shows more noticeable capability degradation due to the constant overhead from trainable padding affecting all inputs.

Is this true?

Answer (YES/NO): NO